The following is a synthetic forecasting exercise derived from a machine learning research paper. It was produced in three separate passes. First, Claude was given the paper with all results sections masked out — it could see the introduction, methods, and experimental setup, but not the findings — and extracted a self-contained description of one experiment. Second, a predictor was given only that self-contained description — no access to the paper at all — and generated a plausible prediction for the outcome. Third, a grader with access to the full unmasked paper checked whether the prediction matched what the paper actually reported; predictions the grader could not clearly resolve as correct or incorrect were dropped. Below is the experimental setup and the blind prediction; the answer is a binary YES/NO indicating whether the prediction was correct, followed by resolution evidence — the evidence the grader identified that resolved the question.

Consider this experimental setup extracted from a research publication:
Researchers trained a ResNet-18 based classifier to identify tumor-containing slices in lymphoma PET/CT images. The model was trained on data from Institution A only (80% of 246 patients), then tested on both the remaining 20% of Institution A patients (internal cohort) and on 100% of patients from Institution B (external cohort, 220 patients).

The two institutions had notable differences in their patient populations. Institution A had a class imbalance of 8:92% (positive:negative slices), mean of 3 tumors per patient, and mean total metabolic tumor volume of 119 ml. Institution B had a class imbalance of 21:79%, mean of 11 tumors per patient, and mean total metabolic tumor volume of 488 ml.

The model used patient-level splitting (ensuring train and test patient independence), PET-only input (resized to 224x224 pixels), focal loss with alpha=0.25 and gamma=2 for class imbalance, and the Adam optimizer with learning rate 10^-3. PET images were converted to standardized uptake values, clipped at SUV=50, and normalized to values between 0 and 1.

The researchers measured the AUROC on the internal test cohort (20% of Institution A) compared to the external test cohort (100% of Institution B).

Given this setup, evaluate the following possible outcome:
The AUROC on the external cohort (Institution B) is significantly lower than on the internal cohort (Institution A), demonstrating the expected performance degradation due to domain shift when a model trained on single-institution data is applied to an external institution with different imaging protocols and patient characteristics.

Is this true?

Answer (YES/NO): NO